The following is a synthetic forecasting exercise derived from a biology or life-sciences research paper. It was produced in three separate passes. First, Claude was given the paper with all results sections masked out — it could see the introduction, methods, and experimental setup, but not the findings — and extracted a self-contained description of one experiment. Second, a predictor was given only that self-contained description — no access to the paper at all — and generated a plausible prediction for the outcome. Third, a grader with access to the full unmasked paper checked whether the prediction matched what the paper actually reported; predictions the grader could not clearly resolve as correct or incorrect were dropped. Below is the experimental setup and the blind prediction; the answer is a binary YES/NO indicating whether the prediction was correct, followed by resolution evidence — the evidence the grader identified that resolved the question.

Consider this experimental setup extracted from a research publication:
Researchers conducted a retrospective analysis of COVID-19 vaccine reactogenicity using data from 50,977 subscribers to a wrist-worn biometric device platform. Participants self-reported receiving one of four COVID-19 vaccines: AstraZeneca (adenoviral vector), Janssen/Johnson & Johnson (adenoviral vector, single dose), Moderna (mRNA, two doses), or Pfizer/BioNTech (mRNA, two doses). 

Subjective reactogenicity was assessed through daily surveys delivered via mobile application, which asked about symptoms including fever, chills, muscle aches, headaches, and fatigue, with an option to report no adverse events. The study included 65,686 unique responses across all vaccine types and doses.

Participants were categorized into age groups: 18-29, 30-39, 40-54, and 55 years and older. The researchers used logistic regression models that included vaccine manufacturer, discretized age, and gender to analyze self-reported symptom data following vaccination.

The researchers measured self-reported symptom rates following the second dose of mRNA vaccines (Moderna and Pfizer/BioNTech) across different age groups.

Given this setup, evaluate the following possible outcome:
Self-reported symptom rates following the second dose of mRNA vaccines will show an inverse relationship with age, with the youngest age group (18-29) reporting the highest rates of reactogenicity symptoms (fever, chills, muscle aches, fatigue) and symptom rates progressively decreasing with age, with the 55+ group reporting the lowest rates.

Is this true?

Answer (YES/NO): YES